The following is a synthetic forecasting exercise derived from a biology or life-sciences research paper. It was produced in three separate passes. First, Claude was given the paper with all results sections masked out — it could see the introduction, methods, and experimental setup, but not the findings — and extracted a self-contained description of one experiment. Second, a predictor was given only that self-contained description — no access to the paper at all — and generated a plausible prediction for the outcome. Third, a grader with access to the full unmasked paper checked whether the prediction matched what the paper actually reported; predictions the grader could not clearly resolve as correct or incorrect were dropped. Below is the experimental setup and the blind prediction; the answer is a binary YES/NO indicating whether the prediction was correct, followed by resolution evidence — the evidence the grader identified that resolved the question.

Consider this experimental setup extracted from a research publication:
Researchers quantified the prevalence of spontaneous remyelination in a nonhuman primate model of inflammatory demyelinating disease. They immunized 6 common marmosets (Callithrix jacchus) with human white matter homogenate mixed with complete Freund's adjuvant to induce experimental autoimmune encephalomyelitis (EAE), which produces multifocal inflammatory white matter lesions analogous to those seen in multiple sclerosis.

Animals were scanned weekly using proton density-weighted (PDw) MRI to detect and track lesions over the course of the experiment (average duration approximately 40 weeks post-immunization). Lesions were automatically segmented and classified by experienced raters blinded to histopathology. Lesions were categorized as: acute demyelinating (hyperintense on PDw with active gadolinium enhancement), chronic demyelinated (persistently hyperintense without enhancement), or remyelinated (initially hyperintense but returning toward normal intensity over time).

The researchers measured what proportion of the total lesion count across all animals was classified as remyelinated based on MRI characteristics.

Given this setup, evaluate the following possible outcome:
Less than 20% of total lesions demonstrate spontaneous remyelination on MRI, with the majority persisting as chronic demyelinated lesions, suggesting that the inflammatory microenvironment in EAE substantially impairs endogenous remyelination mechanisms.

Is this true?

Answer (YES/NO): NO